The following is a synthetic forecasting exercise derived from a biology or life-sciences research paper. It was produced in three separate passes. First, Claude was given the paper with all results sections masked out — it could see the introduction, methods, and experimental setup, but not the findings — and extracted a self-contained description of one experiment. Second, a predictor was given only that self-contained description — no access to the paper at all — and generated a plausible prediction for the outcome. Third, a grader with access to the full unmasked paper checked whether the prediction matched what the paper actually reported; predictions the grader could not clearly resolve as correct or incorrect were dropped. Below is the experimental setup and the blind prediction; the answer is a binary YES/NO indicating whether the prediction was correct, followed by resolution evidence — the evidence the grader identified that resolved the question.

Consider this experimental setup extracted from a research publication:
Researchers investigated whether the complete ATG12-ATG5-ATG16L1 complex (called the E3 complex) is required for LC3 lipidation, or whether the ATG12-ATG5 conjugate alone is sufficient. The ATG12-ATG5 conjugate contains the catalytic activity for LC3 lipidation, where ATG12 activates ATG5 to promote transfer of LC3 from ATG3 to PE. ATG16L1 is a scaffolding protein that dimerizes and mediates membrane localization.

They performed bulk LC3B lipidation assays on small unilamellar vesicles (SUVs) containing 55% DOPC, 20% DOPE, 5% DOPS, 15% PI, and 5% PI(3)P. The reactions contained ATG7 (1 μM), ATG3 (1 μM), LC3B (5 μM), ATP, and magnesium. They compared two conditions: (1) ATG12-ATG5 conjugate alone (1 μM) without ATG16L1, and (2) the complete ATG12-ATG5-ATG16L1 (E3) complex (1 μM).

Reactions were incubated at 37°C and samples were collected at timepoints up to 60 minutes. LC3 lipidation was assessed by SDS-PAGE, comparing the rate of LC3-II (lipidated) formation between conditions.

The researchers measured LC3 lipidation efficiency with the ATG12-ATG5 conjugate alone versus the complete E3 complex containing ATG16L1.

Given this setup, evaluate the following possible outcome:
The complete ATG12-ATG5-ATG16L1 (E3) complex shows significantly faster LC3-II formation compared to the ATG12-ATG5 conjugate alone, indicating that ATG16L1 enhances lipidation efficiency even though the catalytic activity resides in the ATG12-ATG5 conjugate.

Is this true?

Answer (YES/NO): YES